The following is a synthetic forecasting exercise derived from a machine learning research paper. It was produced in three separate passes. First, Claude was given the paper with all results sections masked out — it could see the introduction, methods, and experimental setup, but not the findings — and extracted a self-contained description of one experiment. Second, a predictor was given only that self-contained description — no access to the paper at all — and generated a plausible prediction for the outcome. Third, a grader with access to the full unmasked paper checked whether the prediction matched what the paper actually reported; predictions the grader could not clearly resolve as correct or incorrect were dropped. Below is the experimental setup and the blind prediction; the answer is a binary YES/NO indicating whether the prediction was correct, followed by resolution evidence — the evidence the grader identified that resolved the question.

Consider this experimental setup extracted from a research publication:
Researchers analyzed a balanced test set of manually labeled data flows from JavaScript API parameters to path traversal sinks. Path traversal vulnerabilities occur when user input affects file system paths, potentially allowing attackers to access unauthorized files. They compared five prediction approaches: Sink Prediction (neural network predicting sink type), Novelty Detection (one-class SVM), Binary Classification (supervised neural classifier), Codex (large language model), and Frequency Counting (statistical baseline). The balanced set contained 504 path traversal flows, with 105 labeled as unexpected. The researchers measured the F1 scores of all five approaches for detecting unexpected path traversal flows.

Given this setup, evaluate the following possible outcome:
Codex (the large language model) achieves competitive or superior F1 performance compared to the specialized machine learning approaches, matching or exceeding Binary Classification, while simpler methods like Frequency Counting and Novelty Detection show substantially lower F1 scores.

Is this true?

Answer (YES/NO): NO